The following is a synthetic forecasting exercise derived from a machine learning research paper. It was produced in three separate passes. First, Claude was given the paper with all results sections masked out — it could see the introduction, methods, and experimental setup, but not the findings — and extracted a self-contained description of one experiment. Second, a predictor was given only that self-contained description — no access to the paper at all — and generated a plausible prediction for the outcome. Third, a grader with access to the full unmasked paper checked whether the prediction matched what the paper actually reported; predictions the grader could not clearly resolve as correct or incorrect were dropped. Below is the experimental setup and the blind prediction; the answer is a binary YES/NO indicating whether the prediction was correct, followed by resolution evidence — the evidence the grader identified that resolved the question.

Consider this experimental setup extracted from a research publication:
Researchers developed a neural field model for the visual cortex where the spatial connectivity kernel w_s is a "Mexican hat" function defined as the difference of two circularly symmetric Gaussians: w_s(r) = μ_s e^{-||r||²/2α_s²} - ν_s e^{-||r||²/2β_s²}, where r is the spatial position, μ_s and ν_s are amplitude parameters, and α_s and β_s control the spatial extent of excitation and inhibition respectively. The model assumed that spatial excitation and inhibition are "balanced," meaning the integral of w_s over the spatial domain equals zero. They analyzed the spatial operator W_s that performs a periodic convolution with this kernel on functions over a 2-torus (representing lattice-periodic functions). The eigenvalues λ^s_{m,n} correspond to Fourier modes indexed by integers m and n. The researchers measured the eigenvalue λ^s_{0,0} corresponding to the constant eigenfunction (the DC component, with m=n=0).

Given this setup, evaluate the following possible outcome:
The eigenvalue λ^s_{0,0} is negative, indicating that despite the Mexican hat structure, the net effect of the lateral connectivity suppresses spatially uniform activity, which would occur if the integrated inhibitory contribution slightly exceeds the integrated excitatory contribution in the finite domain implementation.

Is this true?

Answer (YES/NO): NO